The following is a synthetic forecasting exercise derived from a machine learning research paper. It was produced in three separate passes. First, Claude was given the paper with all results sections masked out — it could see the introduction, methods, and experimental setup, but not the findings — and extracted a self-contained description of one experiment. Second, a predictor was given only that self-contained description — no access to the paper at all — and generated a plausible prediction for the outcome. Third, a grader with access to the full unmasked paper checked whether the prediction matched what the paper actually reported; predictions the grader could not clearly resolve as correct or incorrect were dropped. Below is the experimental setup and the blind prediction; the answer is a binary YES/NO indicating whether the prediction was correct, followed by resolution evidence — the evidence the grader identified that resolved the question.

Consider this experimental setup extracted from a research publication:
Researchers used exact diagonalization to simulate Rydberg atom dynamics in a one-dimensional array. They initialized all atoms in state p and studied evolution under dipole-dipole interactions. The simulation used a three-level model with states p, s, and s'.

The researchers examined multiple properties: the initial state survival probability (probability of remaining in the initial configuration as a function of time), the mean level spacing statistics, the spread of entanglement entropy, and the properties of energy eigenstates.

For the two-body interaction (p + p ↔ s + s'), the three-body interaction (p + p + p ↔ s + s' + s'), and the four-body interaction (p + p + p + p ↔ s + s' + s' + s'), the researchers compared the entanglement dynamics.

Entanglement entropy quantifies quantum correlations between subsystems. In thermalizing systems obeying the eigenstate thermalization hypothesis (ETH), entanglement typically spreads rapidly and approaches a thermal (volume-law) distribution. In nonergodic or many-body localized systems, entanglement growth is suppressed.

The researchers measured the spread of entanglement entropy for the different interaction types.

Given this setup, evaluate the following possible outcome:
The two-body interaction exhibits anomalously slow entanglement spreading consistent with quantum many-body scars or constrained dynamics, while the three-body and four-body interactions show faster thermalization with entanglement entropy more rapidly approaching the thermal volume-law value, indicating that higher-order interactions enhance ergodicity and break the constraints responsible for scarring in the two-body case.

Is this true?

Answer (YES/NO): NO